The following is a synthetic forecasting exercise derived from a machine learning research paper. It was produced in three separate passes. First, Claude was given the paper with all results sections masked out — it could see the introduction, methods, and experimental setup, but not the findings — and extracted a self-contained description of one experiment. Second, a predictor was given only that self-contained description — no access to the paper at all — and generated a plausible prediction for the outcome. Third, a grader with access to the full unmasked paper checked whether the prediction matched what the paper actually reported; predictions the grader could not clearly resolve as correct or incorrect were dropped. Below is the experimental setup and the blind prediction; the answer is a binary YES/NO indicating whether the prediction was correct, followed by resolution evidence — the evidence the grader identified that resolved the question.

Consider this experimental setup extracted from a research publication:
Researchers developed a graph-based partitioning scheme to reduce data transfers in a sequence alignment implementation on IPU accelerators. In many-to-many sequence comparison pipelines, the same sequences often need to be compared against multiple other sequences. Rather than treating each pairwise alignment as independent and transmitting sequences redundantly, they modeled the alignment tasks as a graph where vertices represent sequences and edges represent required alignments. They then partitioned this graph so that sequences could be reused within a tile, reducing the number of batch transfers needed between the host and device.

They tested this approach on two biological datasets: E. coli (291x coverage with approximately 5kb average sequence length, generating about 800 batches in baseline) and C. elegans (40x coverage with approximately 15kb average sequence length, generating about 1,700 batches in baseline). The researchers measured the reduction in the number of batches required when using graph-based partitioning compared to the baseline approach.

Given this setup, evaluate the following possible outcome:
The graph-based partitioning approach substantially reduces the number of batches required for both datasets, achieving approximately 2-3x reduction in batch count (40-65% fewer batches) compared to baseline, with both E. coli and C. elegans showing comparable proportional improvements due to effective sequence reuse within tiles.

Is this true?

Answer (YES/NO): YES